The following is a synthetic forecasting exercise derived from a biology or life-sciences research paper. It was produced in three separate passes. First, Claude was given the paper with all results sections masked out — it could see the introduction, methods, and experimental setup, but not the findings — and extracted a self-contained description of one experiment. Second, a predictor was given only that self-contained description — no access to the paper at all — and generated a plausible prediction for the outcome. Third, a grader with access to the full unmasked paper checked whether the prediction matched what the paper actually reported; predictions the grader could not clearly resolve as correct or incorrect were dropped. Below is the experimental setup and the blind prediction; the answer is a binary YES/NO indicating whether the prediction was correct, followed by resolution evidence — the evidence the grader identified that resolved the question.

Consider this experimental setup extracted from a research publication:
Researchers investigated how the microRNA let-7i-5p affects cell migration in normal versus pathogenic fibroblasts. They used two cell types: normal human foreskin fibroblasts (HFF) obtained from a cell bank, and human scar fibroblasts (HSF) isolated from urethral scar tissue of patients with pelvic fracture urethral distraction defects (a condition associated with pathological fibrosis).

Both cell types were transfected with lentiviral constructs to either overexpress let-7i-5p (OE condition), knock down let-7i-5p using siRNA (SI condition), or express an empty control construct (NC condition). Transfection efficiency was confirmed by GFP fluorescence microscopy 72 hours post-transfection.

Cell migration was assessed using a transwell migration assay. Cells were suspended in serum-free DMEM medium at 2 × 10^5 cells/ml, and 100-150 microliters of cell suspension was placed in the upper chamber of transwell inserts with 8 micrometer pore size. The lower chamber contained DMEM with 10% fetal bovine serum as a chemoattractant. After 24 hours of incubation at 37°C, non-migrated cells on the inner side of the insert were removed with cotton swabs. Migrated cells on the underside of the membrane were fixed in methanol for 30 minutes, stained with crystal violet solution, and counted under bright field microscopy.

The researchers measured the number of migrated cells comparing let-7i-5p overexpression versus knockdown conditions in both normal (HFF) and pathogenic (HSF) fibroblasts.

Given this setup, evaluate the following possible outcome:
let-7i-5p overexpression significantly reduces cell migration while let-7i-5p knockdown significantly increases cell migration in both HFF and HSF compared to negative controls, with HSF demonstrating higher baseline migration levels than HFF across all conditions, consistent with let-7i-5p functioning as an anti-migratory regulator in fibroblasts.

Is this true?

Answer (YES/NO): YES